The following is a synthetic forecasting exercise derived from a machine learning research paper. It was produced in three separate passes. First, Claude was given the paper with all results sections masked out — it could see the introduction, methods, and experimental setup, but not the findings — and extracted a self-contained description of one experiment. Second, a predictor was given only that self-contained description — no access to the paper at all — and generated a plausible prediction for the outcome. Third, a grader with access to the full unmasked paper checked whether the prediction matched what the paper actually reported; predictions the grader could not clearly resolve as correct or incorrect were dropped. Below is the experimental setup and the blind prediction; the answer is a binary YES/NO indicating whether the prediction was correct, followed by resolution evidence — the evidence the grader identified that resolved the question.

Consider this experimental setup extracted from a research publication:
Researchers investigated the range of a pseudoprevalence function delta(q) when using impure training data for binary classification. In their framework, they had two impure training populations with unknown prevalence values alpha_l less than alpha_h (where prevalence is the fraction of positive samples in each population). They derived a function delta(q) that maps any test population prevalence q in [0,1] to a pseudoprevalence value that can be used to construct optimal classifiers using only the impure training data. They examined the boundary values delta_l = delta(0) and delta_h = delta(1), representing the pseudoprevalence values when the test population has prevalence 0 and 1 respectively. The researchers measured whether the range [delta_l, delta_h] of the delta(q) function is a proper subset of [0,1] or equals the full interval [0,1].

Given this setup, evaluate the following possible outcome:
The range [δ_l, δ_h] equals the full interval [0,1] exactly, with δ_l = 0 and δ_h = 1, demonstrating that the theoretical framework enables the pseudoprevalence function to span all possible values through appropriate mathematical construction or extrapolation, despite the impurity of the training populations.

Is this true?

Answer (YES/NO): NO